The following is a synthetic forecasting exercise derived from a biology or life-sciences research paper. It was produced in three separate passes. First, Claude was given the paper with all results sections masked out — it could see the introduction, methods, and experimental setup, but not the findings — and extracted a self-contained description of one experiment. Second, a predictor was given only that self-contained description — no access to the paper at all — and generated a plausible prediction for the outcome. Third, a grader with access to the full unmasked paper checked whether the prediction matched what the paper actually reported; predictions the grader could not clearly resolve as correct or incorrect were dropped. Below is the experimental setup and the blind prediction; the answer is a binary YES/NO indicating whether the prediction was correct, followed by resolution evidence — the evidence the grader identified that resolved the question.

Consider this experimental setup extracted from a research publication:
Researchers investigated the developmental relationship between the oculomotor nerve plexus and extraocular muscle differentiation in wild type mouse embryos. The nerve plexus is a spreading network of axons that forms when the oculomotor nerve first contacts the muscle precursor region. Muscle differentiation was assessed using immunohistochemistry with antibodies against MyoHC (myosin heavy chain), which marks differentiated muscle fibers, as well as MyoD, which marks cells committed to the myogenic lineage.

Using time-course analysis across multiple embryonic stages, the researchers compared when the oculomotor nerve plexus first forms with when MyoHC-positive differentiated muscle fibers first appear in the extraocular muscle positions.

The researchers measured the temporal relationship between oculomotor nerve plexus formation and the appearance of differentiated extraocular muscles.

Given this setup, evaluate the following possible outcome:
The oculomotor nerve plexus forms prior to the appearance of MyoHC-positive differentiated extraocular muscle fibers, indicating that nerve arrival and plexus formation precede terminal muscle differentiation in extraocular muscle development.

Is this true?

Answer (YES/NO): YES